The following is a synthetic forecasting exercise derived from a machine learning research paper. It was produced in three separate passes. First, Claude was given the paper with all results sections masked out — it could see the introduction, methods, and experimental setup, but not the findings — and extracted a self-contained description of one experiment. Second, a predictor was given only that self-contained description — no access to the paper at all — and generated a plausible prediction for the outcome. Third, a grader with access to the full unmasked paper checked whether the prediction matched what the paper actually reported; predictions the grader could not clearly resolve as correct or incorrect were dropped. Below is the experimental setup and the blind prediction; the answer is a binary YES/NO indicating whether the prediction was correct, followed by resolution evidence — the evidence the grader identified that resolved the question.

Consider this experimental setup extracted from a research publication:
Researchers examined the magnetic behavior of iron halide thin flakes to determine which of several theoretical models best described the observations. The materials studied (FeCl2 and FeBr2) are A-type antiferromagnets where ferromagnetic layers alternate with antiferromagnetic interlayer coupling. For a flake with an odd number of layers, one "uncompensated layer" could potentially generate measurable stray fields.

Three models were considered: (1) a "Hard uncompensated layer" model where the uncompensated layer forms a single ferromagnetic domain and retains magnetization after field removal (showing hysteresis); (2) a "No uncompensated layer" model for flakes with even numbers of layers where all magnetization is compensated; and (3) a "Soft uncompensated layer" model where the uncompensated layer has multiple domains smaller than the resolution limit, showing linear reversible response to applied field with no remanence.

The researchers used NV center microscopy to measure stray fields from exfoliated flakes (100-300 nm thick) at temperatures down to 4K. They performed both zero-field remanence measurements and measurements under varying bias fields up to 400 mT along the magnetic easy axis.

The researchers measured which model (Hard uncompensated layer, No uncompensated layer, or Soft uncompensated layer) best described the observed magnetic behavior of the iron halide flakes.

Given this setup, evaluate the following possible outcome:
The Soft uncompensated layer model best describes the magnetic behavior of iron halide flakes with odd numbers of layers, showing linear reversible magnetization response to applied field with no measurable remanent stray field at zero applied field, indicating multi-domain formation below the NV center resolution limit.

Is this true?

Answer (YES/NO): YES